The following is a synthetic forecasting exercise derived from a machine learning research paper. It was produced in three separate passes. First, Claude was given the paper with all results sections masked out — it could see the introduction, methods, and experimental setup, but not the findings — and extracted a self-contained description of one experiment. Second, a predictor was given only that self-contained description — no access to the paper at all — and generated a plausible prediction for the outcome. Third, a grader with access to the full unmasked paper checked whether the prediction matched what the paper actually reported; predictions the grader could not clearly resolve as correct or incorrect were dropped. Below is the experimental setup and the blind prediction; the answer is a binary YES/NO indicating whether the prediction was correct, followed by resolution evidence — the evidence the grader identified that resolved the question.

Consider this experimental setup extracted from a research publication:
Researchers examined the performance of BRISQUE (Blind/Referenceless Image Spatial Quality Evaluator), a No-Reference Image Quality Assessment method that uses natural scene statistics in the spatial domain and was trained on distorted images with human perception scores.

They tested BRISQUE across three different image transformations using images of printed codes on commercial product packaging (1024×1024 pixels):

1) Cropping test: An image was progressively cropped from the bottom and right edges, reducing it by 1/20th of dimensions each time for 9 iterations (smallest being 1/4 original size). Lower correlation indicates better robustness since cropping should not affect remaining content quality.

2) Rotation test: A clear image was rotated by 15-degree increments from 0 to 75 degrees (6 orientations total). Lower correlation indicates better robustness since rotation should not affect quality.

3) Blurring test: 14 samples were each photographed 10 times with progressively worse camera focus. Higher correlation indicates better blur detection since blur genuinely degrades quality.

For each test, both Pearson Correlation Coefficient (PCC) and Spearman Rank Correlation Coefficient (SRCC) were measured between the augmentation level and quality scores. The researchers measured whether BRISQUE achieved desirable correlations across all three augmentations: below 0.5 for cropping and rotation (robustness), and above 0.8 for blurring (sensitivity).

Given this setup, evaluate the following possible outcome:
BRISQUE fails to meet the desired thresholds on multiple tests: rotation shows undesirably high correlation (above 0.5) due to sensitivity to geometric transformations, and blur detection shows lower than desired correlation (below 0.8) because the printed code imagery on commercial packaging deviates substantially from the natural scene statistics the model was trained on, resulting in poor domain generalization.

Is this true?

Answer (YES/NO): NO